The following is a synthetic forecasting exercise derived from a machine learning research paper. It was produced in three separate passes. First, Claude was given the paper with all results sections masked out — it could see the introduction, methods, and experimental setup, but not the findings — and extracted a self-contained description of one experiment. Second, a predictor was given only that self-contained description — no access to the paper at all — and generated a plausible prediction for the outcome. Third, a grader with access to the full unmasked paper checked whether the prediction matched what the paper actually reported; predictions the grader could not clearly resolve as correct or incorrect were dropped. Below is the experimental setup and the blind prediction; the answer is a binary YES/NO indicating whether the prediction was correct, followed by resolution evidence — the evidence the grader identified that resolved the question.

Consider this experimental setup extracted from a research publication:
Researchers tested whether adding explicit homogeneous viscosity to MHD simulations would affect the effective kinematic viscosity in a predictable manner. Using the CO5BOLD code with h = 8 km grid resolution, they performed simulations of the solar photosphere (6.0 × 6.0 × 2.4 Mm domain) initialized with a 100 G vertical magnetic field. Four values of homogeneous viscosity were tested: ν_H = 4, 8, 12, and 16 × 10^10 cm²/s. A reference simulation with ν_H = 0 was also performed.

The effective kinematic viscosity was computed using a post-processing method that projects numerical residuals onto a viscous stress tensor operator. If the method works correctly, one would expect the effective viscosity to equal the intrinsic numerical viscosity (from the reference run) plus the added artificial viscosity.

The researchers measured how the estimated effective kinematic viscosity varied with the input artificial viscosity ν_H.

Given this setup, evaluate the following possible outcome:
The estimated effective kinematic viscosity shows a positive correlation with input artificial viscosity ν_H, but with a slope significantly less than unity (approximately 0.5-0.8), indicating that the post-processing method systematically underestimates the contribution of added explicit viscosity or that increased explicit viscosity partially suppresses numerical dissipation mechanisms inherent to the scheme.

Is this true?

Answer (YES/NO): NO